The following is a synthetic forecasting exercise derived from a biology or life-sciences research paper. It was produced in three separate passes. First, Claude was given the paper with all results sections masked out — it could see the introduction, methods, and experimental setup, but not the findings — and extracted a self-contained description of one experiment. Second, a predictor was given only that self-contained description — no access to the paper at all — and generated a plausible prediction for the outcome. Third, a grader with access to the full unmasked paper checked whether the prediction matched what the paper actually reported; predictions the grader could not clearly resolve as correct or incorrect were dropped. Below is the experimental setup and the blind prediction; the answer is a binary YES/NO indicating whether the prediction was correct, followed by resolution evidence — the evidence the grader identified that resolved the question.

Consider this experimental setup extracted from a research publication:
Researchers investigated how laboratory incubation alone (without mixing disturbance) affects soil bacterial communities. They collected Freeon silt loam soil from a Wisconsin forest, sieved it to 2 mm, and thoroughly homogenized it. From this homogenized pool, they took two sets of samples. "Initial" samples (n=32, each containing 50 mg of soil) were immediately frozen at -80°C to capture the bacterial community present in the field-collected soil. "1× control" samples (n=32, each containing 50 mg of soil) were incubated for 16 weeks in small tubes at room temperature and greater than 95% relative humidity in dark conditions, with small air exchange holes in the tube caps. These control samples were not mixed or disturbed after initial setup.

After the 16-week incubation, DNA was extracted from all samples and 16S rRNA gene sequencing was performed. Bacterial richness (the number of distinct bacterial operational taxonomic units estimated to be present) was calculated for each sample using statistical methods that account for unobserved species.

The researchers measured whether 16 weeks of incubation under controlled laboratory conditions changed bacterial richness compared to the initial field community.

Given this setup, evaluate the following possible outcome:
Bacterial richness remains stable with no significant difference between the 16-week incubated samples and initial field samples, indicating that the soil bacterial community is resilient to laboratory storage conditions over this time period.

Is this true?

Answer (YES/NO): YES